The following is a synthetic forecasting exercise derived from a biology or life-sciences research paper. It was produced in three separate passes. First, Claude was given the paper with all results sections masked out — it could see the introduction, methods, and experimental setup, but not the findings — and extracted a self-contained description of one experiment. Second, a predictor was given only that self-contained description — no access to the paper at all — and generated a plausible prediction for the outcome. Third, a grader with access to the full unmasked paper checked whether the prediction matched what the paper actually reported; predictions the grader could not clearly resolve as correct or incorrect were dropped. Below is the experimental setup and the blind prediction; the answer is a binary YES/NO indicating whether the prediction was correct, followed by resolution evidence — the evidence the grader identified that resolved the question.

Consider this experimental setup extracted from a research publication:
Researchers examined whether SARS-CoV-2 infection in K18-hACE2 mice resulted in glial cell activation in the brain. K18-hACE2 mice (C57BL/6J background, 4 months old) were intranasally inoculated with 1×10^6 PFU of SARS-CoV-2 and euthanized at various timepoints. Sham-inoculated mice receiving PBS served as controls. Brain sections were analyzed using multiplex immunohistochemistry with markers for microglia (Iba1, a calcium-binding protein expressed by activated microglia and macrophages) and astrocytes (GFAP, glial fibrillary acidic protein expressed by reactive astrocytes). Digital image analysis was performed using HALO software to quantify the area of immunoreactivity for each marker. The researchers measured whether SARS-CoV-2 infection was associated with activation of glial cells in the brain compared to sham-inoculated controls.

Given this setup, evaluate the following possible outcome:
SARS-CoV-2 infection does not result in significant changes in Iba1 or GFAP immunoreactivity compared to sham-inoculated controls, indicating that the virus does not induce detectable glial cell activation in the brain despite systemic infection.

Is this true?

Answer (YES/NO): NO